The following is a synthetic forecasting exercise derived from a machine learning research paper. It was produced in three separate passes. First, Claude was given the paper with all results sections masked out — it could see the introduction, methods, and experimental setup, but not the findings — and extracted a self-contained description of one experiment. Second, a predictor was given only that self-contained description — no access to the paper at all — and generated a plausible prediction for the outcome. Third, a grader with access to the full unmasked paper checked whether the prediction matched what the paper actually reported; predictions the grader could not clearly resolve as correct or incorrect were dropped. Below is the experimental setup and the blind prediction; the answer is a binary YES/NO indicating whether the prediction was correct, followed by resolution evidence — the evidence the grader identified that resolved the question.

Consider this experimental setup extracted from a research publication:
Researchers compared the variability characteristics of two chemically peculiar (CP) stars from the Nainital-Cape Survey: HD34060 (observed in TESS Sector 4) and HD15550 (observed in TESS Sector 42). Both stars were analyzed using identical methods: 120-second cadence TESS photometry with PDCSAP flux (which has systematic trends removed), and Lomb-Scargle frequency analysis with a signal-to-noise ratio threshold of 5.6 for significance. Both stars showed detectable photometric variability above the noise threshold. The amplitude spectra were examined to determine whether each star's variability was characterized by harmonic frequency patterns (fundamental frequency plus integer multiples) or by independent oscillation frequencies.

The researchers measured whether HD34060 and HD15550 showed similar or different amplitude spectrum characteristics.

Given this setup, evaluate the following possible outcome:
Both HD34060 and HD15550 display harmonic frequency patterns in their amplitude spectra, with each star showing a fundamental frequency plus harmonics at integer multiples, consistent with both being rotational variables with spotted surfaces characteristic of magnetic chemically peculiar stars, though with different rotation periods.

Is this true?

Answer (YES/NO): NO